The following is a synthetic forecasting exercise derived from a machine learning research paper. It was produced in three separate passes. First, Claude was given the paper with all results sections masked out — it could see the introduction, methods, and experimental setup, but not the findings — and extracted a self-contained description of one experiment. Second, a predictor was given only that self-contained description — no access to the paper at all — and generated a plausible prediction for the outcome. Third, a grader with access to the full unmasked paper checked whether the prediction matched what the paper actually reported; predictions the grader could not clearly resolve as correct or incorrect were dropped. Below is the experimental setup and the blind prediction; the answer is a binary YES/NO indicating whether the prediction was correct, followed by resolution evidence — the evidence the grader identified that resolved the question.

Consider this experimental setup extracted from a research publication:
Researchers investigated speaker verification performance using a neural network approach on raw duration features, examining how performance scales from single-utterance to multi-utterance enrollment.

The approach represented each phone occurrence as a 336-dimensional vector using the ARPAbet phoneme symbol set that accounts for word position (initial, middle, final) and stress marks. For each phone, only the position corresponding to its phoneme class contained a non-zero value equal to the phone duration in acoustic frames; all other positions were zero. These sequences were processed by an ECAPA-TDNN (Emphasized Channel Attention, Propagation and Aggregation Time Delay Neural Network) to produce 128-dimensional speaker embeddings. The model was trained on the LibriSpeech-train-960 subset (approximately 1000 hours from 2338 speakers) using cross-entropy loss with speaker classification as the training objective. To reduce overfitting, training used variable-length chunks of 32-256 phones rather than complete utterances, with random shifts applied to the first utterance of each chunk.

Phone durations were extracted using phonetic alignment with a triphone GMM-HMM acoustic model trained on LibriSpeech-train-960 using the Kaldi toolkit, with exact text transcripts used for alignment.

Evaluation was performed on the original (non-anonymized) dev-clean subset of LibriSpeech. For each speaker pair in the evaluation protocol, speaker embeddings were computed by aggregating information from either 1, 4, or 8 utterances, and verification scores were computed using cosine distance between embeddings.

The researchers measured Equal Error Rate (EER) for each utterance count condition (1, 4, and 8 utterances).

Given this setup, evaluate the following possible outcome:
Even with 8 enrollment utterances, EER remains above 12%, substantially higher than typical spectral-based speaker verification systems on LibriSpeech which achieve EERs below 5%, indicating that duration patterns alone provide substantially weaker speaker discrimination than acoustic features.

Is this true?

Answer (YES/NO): NO